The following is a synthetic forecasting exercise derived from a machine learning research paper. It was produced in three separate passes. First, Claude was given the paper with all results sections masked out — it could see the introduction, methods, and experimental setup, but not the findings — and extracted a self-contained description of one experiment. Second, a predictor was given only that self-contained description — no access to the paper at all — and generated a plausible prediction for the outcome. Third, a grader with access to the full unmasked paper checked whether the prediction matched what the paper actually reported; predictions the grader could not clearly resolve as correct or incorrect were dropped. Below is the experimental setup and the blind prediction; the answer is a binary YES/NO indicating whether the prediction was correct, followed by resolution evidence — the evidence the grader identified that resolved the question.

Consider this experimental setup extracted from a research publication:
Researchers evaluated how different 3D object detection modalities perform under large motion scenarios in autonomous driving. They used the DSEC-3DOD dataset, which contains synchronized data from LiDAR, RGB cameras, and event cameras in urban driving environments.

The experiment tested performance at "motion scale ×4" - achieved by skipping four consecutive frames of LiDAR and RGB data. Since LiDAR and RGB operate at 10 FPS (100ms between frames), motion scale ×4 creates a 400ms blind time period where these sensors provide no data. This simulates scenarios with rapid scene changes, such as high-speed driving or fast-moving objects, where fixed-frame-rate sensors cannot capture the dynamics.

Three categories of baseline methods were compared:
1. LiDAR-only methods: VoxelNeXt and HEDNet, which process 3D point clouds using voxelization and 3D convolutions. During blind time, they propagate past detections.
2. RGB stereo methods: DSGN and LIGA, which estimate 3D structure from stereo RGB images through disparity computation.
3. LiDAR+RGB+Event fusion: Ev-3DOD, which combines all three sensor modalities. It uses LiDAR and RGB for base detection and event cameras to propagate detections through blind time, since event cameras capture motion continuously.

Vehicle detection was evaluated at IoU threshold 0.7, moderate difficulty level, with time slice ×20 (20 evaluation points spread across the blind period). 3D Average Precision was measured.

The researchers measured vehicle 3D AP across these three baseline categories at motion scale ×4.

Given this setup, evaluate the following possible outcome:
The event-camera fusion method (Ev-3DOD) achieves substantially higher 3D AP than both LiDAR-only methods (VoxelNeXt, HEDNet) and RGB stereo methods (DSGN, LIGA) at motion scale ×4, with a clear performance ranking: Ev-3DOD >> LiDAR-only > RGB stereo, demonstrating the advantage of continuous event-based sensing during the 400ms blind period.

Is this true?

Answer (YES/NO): NO